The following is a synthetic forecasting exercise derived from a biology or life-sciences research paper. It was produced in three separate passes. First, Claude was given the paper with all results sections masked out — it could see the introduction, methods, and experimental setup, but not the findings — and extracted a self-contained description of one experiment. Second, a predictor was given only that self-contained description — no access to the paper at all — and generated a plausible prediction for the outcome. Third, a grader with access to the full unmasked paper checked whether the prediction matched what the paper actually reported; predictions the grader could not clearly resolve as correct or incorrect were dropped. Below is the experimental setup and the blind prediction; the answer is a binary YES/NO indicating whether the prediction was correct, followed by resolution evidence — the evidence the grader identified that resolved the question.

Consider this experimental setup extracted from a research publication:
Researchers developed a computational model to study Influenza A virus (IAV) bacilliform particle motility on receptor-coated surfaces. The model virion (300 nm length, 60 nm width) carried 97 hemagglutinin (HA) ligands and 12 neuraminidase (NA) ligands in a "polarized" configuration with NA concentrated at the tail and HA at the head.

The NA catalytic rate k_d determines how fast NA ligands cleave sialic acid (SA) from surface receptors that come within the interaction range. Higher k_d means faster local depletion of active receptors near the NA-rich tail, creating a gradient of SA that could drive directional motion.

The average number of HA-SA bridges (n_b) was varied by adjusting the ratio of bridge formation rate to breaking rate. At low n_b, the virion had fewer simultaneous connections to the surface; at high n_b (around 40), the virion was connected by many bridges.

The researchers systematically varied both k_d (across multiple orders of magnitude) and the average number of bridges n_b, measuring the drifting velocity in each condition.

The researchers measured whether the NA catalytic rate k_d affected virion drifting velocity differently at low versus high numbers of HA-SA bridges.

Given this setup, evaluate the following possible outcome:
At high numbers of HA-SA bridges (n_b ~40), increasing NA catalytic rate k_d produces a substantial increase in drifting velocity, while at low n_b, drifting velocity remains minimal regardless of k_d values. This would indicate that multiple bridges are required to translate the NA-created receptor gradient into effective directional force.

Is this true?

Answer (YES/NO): NO